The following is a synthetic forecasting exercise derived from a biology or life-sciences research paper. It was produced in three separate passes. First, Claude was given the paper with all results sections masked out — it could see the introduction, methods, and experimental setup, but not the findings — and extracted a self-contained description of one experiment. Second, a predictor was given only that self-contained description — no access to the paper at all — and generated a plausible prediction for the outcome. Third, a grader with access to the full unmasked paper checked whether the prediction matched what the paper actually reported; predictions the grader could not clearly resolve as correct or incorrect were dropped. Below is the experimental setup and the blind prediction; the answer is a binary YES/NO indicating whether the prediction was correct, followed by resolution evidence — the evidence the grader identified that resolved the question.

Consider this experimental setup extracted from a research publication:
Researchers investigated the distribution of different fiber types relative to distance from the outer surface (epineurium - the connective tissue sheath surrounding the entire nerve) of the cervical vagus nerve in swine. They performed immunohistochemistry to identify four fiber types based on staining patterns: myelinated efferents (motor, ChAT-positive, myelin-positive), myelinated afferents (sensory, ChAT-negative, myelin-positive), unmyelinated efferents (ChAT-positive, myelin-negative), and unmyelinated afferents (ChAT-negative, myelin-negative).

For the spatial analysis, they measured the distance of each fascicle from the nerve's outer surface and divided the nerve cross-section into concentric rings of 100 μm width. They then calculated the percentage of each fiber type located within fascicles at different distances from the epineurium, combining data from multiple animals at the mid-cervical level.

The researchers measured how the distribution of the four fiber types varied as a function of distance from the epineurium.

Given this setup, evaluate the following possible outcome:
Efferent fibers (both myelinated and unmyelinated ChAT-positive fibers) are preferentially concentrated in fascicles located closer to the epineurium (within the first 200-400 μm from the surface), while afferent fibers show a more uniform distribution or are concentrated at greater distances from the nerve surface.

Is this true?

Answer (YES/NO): NO